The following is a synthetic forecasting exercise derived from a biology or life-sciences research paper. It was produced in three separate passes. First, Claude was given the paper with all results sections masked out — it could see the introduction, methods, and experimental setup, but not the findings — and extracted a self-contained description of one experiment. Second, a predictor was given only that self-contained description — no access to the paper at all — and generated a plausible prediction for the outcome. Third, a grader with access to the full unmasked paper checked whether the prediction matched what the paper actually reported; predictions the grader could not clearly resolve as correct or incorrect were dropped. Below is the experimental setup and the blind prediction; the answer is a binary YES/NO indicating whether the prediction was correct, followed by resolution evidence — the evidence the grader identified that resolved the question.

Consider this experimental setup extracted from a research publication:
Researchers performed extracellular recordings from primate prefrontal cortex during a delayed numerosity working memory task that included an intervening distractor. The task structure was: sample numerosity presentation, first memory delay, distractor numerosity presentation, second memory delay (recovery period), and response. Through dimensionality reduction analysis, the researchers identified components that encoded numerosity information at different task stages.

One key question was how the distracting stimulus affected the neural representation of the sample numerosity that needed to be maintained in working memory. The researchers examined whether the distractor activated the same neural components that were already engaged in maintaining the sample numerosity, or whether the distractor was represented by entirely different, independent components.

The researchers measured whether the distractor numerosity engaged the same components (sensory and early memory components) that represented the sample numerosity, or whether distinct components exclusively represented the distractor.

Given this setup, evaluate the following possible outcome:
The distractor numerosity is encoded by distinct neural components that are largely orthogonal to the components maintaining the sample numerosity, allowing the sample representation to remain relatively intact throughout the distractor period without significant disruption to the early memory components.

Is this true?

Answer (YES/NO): NO